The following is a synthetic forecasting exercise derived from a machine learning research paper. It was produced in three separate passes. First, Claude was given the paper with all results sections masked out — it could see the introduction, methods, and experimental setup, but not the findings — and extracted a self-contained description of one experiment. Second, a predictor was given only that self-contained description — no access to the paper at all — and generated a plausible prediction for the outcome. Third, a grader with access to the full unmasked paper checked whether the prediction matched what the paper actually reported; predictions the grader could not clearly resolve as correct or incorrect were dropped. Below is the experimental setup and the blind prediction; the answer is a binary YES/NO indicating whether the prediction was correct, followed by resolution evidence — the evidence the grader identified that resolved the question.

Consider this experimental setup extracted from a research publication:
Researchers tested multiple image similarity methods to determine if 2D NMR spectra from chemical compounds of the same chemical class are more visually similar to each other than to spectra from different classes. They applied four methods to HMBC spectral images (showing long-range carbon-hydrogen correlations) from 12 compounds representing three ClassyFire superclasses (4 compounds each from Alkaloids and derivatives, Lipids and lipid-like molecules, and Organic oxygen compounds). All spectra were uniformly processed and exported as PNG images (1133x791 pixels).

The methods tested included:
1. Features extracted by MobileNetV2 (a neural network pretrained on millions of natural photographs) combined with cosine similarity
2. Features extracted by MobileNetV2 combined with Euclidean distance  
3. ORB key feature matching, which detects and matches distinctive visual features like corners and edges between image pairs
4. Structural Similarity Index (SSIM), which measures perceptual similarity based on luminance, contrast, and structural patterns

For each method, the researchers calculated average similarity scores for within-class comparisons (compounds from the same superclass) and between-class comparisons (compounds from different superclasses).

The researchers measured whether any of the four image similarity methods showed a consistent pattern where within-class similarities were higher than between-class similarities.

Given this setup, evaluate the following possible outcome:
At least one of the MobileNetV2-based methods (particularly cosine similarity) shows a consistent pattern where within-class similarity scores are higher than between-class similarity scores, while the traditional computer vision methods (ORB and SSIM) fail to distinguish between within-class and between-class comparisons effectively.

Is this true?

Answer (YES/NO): NO